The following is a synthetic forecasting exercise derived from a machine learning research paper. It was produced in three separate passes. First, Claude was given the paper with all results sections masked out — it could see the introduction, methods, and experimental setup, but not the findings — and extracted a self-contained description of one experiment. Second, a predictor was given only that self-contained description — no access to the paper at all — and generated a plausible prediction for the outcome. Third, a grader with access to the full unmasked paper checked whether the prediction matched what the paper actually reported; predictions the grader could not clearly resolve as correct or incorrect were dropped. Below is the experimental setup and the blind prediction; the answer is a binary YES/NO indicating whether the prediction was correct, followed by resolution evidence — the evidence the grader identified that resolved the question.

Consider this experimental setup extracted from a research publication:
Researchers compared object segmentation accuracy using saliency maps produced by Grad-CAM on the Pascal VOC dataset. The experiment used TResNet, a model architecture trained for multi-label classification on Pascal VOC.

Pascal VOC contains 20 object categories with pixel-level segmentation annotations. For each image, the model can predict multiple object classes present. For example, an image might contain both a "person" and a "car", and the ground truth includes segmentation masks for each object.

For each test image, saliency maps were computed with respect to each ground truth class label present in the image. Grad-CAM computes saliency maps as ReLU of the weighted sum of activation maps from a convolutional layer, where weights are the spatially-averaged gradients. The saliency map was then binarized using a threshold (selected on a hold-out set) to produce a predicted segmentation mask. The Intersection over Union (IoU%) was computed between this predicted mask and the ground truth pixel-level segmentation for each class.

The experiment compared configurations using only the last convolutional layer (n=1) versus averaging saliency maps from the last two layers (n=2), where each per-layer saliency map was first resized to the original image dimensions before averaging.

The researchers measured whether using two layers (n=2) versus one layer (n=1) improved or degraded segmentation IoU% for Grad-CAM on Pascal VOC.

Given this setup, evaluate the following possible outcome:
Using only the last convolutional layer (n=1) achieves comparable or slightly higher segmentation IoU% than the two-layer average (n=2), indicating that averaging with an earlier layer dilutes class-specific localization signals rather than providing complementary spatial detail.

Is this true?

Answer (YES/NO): NO